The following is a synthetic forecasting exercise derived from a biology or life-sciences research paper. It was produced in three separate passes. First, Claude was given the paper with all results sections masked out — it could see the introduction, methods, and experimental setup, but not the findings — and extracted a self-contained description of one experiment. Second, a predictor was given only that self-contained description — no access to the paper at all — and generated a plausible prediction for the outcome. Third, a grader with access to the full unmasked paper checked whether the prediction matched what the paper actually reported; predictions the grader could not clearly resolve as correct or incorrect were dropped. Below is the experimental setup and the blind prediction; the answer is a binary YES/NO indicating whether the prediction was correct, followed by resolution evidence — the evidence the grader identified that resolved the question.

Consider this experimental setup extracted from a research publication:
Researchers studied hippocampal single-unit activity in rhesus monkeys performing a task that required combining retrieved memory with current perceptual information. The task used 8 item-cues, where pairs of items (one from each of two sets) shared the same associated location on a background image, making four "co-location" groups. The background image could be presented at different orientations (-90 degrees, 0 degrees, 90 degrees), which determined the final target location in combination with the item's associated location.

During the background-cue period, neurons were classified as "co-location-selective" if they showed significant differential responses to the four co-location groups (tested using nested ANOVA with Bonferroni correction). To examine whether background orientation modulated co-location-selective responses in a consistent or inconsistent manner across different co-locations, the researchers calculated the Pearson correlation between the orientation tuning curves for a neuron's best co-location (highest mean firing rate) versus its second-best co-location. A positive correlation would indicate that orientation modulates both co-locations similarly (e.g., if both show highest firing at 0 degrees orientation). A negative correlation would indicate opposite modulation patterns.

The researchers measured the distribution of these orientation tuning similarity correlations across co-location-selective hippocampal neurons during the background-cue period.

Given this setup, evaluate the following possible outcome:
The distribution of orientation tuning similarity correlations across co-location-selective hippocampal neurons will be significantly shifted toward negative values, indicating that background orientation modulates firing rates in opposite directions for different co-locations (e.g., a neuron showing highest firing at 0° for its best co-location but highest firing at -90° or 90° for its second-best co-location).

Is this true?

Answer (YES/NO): NO